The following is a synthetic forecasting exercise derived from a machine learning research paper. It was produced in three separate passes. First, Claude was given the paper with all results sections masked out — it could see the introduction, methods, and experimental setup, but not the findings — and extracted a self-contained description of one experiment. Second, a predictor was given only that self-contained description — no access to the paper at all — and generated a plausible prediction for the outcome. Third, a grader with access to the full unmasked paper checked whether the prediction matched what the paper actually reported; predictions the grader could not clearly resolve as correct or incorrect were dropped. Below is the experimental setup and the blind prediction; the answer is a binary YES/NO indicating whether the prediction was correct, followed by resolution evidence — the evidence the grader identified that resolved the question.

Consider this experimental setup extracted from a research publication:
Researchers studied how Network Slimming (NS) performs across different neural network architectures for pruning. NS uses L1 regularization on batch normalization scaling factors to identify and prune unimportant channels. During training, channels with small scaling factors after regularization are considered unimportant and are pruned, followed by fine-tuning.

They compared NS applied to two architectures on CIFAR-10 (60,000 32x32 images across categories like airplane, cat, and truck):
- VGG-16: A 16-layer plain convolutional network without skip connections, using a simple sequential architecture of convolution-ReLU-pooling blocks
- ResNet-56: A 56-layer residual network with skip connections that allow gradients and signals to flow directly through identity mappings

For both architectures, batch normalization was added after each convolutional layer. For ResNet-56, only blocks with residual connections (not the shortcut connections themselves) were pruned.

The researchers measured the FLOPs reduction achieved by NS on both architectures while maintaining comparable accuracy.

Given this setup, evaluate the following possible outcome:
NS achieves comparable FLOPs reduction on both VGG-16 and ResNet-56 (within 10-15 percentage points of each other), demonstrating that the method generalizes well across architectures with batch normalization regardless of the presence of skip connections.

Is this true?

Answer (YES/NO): YES